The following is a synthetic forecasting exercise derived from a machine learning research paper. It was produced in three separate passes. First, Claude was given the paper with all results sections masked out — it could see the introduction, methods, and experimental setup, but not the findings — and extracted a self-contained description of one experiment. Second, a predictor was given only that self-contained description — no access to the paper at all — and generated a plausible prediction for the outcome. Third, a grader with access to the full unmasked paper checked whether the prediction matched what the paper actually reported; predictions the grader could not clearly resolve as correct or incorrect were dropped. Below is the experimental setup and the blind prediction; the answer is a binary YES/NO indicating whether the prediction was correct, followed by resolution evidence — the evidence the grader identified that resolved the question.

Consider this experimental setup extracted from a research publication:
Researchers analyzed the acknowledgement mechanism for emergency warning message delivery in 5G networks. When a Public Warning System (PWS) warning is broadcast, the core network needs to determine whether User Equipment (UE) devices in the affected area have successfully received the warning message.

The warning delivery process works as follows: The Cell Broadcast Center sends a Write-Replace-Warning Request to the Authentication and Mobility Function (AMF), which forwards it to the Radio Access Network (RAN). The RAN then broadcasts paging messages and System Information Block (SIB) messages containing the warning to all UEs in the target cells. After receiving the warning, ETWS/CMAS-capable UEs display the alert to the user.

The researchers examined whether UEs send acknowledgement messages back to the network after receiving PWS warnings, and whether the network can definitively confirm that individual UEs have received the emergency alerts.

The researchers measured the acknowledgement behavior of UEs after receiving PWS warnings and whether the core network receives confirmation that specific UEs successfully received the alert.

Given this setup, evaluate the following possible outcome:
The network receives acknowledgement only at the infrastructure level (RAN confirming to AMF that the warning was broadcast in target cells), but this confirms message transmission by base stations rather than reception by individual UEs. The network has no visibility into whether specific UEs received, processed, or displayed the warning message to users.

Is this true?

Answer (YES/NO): YES